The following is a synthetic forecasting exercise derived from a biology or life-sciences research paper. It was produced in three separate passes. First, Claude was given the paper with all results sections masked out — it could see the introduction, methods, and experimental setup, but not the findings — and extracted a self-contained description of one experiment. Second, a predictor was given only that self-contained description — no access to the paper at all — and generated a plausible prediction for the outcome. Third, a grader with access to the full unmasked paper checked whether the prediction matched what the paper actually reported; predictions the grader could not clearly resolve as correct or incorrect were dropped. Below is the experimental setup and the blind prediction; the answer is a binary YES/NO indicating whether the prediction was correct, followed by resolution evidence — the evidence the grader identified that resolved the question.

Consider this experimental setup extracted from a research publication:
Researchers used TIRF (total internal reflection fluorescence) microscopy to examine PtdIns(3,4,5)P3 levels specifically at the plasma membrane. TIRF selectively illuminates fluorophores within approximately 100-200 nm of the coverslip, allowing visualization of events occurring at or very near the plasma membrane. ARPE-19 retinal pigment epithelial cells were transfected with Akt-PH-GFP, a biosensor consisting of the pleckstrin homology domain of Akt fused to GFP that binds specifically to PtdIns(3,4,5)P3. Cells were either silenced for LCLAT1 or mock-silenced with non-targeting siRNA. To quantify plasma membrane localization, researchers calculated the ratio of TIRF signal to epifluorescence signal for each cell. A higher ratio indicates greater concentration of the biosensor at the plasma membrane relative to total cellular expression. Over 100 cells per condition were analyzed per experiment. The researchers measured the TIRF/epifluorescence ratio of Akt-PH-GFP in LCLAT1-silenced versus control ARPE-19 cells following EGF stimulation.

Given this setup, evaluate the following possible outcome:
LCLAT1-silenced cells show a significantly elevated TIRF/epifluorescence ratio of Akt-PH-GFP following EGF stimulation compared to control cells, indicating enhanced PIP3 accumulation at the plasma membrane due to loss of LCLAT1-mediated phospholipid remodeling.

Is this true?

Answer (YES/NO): NO